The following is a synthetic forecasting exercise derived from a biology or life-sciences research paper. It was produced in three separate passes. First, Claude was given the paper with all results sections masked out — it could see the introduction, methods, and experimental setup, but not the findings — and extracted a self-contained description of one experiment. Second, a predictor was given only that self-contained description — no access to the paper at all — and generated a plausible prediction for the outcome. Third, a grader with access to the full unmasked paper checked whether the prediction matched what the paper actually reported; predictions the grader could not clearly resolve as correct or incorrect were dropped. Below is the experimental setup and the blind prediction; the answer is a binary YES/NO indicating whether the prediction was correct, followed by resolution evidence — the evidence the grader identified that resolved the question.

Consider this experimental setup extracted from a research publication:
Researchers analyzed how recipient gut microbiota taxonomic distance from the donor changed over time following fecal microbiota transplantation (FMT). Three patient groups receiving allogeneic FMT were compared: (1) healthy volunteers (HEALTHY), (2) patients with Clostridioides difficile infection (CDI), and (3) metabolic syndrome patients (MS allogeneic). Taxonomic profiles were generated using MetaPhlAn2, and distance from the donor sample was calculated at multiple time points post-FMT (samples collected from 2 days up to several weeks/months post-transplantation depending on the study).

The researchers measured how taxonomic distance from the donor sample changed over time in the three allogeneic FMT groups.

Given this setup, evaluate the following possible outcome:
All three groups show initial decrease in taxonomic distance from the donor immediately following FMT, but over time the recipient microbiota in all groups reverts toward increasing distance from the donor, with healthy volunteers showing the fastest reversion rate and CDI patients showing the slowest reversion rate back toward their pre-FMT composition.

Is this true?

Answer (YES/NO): NO